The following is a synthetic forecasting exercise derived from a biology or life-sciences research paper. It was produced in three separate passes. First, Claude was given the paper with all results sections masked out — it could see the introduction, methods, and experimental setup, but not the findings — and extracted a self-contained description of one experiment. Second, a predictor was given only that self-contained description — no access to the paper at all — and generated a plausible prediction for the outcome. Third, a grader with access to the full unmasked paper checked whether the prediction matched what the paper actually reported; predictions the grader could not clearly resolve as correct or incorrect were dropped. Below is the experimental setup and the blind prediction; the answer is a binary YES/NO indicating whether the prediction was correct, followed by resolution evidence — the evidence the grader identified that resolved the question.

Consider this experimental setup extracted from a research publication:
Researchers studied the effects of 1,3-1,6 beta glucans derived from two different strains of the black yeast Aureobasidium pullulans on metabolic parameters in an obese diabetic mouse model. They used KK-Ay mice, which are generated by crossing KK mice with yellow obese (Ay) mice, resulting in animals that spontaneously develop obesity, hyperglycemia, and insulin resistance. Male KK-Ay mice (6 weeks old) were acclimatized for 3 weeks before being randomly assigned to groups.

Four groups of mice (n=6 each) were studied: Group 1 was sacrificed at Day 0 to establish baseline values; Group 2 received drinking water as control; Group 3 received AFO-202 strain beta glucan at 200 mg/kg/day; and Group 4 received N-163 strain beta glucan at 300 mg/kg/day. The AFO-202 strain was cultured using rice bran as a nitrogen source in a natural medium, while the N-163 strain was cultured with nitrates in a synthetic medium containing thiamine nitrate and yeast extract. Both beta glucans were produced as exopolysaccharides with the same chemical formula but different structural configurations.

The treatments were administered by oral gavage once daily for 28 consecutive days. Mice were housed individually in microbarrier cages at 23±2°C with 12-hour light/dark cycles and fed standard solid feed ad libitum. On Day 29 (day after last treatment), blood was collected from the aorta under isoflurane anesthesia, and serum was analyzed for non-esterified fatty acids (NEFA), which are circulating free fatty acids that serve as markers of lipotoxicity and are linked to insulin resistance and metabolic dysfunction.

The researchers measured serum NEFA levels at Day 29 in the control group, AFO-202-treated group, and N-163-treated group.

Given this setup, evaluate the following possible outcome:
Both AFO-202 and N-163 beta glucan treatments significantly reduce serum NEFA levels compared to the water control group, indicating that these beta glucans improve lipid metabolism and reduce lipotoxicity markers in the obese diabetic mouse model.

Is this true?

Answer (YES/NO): NO